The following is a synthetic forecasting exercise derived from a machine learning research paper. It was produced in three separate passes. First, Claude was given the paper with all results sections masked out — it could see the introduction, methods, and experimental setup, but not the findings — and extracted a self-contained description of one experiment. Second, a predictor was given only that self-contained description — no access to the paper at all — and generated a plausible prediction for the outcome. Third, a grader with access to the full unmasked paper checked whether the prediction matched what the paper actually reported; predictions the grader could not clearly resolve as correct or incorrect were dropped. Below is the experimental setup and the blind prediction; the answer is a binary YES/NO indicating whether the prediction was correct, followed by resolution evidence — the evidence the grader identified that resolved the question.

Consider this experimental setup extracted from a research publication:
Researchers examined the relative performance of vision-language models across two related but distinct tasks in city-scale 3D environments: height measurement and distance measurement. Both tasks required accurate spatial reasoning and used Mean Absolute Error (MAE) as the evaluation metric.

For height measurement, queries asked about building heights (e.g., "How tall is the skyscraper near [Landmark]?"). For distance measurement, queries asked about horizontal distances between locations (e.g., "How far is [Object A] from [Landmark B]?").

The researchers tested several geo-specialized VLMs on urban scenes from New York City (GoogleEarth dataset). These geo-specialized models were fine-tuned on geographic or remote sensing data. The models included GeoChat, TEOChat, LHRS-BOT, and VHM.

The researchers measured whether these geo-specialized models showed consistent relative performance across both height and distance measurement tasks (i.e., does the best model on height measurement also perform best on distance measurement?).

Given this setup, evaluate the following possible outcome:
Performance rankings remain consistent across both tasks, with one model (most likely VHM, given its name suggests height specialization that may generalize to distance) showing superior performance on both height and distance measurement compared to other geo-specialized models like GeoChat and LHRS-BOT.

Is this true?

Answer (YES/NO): NO